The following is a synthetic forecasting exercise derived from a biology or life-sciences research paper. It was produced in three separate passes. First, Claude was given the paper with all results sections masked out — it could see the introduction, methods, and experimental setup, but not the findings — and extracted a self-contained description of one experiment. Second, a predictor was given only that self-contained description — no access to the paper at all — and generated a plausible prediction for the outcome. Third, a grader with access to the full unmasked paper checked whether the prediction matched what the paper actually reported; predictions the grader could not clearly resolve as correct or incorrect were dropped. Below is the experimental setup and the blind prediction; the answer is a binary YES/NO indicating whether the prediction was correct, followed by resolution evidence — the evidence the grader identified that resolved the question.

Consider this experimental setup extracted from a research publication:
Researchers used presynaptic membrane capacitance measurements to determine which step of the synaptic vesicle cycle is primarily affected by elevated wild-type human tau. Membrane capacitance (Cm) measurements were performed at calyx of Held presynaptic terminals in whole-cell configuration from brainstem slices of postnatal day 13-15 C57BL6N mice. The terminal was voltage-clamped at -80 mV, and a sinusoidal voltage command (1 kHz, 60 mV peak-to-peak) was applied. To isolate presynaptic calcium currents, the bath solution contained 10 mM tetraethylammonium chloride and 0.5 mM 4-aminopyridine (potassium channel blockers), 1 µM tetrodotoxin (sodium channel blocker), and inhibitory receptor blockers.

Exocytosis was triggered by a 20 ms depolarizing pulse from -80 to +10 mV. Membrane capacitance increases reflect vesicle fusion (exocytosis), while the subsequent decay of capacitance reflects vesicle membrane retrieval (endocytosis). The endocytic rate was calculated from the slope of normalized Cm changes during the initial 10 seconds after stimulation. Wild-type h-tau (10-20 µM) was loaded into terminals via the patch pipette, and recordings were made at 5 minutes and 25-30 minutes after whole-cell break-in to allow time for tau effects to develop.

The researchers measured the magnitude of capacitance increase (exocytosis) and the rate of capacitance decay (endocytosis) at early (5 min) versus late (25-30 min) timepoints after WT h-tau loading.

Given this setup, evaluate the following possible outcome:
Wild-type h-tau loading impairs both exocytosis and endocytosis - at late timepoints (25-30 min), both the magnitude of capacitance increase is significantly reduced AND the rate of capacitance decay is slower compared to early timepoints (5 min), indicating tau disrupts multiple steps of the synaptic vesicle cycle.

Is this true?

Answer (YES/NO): NO